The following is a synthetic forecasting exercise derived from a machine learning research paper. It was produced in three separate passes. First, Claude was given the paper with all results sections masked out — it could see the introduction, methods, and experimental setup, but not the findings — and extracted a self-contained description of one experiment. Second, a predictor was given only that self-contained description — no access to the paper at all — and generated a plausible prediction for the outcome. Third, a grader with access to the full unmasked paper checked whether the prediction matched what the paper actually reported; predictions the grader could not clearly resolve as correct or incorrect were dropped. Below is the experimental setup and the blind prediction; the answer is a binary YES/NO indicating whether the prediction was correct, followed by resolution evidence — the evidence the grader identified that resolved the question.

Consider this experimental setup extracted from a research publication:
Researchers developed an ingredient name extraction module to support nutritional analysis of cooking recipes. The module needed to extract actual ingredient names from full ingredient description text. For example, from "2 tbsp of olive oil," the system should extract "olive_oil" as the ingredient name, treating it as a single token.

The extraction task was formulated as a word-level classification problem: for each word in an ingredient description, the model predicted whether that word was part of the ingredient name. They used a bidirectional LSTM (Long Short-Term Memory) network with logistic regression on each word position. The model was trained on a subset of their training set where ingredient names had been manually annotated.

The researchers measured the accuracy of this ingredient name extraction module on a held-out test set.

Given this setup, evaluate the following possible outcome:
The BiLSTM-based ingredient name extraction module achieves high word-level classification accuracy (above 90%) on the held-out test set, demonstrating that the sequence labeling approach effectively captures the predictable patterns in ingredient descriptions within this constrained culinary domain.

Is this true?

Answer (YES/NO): YES